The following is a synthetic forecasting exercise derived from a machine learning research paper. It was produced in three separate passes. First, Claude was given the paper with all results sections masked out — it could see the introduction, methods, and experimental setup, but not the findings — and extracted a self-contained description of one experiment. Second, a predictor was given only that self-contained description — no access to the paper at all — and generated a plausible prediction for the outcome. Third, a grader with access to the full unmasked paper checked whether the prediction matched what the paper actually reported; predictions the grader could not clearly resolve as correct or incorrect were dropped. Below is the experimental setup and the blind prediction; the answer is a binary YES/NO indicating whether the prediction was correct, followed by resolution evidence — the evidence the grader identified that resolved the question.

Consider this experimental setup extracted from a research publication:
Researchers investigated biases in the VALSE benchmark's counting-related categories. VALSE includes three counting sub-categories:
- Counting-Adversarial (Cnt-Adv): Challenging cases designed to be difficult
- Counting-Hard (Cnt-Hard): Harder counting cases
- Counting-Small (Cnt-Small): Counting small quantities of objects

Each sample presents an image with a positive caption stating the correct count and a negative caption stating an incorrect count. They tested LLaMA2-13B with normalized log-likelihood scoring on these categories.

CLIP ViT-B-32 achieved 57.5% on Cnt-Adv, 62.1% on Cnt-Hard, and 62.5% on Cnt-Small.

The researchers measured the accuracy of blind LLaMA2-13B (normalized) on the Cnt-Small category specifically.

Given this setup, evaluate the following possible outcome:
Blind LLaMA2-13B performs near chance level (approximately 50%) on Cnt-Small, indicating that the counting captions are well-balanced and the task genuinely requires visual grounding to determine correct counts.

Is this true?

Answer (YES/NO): YES